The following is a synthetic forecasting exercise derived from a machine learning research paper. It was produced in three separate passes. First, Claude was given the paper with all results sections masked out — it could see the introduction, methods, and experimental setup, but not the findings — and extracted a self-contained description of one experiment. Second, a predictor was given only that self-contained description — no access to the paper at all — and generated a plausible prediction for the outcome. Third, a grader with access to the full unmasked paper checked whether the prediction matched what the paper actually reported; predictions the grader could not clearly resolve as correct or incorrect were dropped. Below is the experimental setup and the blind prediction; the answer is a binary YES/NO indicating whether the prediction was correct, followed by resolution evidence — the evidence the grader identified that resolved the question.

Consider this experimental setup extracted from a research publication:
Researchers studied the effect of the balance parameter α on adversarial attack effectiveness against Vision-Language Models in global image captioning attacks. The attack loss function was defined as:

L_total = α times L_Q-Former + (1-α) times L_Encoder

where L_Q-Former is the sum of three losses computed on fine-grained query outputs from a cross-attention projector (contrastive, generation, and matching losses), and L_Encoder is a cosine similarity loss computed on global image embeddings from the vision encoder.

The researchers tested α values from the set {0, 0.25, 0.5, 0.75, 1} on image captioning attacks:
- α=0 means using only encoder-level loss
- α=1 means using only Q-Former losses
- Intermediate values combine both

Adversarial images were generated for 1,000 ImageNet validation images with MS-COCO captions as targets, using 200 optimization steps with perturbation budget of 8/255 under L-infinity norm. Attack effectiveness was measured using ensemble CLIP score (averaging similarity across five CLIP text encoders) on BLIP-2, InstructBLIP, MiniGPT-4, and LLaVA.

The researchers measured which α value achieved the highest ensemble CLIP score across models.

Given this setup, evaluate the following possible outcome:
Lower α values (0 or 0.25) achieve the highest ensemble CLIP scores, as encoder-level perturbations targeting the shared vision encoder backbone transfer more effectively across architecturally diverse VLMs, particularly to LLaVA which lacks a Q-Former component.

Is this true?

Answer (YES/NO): NO